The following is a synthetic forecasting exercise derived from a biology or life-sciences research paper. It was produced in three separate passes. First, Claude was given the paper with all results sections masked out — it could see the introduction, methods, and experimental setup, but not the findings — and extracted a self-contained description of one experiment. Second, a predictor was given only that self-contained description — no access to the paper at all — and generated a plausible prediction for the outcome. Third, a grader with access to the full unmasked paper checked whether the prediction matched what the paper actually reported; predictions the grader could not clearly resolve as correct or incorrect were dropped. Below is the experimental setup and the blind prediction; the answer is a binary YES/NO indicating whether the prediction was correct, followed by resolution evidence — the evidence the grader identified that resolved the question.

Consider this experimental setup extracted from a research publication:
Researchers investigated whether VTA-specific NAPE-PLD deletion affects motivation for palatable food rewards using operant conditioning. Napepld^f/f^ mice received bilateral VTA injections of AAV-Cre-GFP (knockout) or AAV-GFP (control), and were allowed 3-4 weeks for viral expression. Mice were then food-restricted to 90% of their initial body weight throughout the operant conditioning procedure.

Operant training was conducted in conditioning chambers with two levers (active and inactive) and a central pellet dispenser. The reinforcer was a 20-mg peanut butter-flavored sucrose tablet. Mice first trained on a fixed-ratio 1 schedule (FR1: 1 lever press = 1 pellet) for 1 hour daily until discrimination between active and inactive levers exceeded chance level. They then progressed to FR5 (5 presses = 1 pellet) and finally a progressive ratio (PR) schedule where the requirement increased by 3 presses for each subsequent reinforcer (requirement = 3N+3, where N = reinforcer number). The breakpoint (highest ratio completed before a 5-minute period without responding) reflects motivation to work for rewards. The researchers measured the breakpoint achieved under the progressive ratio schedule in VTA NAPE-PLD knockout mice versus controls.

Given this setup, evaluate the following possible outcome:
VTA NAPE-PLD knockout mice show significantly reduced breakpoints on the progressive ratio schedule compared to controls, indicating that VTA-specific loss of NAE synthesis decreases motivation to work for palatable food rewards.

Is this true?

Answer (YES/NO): NO